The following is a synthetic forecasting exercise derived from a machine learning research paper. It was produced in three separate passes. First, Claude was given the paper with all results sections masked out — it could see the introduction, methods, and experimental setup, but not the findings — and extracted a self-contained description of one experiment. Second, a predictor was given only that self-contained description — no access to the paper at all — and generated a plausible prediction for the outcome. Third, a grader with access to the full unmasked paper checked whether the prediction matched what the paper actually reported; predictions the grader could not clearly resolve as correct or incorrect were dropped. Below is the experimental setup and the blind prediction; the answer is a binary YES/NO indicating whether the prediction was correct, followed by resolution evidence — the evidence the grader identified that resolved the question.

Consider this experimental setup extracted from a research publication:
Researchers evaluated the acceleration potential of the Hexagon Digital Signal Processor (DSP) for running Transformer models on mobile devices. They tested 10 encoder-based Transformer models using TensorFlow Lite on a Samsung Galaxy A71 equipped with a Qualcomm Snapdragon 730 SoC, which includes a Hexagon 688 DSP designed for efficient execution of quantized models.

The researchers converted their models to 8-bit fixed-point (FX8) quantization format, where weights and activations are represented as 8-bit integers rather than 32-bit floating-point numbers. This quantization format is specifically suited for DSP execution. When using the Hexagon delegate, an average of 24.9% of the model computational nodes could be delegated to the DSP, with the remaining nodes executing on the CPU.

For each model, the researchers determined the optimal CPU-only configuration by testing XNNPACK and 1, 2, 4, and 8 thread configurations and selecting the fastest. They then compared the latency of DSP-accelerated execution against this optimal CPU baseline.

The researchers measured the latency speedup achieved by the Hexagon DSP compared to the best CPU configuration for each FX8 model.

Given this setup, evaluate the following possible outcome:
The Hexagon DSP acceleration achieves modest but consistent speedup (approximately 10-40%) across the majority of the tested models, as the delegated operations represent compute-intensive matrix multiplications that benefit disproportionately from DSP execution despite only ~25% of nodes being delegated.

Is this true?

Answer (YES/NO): NO